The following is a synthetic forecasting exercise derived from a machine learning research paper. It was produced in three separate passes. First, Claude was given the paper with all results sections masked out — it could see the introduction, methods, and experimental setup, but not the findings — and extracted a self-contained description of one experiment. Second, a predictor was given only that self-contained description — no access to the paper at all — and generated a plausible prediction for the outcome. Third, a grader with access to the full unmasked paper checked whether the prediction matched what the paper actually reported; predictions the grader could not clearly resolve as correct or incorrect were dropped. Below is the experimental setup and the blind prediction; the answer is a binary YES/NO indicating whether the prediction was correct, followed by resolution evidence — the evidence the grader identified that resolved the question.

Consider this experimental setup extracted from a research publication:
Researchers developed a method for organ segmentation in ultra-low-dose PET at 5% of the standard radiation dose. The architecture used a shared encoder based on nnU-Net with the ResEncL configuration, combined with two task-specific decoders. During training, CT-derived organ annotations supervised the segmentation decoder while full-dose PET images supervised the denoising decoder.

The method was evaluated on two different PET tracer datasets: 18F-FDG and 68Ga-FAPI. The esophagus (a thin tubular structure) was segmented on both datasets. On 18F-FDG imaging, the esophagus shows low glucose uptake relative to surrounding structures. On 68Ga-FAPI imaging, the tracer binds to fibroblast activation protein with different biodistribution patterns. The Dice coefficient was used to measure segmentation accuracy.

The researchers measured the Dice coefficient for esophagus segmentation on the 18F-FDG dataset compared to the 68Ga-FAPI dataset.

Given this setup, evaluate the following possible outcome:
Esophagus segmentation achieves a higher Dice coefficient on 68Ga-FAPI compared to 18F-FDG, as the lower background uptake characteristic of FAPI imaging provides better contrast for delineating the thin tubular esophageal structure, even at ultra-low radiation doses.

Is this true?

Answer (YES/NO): YES